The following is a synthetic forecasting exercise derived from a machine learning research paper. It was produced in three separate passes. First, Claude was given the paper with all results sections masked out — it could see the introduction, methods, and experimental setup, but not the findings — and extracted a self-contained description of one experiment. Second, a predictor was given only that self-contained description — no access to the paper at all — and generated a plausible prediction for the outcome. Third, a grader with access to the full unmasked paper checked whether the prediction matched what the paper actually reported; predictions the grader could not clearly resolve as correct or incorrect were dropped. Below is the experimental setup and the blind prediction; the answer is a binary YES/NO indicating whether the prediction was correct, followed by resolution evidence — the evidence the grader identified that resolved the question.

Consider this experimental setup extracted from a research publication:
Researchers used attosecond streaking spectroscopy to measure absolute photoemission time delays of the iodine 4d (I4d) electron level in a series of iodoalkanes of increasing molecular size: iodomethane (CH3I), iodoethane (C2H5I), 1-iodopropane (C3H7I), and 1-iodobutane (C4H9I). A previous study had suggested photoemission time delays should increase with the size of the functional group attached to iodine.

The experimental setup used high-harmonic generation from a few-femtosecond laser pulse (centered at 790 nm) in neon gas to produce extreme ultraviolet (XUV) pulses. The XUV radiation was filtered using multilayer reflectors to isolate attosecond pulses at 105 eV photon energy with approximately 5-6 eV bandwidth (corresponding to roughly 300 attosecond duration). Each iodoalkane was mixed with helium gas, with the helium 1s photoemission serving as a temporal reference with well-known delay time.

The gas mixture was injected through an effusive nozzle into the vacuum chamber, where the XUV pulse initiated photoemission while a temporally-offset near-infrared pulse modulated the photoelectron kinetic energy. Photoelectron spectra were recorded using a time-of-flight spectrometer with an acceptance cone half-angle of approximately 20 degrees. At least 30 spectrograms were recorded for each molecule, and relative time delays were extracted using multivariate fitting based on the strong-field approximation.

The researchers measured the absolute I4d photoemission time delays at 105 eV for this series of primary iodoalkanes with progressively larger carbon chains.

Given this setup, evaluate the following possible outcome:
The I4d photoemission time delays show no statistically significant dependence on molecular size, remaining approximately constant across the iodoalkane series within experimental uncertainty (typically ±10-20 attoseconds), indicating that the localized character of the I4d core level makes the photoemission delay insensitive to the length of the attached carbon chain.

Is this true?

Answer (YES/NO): NO